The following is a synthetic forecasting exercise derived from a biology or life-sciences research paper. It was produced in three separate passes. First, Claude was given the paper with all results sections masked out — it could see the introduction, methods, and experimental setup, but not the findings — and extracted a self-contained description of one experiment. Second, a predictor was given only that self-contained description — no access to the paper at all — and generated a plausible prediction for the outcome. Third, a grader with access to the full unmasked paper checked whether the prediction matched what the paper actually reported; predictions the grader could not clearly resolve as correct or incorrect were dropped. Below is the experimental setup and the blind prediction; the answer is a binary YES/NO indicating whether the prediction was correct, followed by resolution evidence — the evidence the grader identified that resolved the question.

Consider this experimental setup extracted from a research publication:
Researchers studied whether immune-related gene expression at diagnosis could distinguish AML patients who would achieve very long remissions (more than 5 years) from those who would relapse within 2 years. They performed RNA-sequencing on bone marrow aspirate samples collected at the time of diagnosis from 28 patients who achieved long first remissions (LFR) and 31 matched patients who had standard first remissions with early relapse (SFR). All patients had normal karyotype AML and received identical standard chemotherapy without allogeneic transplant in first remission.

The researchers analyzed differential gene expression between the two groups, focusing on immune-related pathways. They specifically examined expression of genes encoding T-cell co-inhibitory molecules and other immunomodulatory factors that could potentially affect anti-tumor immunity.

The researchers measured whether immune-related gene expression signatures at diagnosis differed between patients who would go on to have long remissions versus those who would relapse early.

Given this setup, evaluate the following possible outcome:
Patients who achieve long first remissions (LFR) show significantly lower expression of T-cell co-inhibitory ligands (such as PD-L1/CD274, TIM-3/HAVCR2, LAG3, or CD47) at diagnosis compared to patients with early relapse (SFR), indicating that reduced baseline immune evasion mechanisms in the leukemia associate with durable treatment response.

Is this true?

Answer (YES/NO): NO